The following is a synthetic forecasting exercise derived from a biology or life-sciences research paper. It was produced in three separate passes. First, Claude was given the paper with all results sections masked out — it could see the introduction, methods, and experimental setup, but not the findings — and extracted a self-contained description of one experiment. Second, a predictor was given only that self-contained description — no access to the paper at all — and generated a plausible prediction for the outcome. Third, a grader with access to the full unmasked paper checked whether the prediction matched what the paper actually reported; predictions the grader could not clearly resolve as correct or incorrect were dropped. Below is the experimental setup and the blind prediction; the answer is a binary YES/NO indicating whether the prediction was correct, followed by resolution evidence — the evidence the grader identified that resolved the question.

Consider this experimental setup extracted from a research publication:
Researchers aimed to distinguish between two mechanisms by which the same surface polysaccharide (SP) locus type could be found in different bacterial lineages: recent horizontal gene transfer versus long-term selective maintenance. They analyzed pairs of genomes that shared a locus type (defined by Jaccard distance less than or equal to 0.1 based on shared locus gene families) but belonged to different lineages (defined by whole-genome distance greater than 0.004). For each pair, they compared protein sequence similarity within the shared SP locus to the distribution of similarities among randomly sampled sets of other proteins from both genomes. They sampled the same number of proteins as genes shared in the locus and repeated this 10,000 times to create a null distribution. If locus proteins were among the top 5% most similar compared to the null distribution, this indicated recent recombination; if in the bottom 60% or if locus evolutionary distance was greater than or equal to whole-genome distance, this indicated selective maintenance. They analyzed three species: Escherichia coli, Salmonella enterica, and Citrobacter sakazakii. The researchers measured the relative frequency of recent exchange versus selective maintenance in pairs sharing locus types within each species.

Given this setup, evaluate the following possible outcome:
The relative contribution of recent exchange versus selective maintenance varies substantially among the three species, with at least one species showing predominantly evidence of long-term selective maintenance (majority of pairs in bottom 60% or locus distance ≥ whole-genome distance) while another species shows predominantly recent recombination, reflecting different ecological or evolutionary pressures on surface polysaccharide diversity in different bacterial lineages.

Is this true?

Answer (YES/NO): YES